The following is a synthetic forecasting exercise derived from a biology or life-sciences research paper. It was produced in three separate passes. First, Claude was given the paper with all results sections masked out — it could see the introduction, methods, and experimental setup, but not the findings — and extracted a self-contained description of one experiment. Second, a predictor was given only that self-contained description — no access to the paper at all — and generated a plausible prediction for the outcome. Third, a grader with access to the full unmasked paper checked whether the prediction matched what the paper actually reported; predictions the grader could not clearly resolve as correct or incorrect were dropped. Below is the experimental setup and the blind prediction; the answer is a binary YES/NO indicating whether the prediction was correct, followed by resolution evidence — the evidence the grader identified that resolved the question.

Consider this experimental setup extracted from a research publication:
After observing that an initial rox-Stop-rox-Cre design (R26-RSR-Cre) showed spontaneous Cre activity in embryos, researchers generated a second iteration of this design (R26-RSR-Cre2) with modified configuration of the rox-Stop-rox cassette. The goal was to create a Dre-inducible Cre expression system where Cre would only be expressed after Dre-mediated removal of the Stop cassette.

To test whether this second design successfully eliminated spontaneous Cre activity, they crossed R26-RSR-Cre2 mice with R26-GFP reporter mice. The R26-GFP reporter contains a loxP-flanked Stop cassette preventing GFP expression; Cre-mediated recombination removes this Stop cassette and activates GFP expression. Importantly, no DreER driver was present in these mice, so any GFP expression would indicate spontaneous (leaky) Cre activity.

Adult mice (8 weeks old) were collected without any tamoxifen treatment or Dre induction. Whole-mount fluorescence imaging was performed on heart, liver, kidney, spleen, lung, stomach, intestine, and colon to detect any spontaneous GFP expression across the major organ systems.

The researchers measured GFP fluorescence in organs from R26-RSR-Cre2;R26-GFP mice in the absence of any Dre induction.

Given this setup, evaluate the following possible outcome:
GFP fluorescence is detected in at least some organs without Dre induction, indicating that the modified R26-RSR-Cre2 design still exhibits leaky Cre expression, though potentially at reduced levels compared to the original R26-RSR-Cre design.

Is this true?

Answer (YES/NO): NO